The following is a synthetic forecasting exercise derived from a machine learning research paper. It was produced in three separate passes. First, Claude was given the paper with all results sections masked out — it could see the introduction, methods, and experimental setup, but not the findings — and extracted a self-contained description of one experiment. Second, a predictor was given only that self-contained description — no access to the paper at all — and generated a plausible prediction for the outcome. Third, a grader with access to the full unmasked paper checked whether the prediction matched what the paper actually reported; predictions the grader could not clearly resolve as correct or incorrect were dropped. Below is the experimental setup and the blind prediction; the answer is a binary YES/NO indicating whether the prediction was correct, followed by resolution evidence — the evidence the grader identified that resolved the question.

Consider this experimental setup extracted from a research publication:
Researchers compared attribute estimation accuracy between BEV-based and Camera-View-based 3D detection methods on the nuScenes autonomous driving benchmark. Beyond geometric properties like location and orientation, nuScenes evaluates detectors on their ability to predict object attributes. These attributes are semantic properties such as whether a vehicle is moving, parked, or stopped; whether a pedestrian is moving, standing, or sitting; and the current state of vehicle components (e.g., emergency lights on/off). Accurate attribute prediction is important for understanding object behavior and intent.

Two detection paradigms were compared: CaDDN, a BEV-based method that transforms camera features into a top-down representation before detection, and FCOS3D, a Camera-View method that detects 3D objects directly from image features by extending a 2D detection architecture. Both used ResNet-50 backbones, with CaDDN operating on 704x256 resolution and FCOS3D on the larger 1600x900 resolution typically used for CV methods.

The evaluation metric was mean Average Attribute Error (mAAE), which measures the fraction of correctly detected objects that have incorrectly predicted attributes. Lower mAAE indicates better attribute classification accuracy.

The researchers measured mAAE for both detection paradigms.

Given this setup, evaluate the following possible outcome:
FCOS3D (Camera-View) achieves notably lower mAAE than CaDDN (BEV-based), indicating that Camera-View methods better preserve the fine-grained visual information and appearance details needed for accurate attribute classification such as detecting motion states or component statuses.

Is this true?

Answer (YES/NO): YES